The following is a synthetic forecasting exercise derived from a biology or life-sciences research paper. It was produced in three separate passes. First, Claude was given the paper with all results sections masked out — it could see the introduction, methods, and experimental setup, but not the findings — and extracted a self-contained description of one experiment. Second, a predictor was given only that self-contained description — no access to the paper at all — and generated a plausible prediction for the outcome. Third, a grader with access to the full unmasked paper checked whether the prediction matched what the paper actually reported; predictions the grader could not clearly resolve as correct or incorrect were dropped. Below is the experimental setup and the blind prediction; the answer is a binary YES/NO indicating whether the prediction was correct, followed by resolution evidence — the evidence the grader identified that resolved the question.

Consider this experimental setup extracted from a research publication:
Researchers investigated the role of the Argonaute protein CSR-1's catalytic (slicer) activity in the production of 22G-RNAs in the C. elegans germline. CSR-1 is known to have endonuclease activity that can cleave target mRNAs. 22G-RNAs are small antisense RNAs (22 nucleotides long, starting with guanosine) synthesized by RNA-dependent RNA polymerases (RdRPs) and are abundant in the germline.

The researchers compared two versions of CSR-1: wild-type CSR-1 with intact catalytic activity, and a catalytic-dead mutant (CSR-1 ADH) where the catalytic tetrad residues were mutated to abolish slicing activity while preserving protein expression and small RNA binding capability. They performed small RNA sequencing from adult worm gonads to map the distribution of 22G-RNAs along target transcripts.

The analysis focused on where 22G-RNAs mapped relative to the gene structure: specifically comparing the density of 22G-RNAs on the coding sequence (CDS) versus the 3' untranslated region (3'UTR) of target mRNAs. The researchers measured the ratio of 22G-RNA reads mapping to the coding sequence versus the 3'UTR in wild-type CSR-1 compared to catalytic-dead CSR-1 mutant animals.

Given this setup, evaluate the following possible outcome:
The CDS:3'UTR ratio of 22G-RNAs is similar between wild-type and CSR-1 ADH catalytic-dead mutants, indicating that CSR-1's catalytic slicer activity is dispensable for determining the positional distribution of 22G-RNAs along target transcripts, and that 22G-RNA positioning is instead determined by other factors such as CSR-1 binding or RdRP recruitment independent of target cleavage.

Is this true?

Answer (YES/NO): NO